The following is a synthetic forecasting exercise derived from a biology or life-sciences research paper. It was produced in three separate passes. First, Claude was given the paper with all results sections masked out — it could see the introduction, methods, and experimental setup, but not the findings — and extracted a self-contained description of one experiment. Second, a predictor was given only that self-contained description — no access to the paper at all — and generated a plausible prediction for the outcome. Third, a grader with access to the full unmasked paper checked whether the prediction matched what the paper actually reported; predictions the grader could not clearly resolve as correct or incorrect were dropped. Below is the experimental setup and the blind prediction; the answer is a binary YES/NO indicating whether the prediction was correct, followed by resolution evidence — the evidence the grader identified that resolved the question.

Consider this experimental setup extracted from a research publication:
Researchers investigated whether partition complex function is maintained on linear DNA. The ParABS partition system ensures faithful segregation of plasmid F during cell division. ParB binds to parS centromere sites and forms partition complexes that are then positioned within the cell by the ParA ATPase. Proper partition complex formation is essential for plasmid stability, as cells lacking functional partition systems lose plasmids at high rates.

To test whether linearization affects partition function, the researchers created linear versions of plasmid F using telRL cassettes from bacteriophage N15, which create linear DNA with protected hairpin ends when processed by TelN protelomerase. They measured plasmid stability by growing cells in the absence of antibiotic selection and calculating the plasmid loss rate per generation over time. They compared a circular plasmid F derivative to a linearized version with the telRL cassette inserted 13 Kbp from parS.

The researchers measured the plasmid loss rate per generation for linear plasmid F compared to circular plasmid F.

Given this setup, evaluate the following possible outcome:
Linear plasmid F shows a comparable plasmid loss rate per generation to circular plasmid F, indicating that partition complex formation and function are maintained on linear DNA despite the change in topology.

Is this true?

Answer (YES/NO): YES